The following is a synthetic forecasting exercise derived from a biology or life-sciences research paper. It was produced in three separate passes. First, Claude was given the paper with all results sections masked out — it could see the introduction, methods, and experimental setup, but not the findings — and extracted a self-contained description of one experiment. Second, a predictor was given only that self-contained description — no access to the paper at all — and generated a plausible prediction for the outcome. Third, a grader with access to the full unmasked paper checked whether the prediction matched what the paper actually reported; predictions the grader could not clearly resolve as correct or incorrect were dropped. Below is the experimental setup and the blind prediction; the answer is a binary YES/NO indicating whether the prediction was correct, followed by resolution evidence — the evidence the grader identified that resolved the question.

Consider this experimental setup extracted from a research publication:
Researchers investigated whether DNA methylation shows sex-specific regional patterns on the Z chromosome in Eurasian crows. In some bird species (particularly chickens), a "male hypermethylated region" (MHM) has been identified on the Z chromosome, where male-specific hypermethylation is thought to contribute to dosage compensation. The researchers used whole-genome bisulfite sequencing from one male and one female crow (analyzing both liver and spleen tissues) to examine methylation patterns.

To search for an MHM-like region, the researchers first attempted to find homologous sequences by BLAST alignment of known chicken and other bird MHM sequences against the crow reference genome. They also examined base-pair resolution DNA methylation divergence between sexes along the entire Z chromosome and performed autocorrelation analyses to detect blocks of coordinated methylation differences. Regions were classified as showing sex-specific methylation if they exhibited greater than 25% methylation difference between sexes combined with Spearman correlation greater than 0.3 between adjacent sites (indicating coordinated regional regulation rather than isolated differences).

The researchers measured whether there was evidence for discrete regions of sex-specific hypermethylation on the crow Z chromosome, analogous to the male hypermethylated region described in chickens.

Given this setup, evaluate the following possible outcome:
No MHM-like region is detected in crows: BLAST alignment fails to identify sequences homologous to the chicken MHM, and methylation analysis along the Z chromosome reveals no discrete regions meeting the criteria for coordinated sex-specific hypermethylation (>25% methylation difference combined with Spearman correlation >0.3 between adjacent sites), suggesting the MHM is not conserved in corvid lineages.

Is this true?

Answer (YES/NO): YES